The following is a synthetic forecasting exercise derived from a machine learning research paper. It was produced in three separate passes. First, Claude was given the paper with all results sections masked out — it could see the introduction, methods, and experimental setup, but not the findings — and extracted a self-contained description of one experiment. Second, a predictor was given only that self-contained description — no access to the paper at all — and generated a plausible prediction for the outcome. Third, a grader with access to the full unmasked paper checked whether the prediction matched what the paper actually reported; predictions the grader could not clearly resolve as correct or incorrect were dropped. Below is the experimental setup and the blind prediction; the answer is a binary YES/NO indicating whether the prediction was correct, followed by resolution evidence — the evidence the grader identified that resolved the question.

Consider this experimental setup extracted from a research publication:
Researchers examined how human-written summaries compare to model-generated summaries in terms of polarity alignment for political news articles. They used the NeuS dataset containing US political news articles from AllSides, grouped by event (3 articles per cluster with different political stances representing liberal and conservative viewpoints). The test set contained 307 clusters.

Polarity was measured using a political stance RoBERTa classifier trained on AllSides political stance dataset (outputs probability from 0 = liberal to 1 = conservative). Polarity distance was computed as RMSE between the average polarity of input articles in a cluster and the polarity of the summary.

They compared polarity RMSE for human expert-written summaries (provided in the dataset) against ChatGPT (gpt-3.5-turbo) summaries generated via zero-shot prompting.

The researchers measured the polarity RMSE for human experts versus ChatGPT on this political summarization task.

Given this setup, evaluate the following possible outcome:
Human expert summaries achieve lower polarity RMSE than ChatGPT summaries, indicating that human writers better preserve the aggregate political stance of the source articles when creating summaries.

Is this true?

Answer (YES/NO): YES